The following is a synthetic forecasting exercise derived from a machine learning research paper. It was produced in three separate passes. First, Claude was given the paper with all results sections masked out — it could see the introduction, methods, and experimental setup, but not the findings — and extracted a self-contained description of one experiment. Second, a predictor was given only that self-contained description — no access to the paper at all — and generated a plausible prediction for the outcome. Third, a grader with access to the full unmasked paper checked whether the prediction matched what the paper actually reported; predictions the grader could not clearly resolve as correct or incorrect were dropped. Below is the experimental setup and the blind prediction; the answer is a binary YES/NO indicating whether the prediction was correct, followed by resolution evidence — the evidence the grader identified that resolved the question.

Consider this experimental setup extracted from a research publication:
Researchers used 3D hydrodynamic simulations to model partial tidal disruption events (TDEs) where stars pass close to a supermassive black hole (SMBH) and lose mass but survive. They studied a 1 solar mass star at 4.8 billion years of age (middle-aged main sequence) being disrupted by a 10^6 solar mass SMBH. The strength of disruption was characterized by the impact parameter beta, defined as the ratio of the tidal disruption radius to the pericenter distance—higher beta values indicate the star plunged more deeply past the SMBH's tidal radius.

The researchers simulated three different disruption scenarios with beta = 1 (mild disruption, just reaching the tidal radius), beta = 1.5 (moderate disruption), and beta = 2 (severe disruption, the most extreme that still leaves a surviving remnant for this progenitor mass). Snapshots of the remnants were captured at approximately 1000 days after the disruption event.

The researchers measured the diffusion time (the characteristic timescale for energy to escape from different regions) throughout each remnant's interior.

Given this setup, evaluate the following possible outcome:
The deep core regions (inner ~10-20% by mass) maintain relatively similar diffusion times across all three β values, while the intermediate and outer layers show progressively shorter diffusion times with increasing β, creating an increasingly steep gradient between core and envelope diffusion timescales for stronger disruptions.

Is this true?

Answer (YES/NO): NO